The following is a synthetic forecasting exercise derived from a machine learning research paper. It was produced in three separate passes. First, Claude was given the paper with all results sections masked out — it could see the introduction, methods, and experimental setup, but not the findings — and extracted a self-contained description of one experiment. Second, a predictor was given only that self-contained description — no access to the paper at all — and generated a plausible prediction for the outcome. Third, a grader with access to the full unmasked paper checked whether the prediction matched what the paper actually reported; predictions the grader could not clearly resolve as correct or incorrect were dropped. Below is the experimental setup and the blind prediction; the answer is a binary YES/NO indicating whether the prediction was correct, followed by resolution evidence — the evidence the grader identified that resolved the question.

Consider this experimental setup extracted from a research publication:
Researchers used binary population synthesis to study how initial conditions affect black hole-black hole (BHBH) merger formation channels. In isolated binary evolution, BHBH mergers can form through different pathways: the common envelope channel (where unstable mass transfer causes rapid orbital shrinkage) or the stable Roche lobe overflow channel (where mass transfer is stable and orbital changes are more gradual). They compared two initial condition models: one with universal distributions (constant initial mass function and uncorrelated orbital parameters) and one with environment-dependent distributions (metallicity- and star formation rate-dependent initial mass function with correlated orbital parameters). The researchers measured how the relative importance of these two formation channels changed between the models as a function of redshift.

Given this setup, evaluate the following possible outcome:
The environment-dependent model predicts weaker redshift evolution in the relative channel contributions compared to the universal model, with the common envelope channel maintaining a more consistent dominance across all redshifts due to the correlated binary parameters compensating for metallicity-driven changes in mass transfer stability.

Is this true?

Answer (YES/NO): NO